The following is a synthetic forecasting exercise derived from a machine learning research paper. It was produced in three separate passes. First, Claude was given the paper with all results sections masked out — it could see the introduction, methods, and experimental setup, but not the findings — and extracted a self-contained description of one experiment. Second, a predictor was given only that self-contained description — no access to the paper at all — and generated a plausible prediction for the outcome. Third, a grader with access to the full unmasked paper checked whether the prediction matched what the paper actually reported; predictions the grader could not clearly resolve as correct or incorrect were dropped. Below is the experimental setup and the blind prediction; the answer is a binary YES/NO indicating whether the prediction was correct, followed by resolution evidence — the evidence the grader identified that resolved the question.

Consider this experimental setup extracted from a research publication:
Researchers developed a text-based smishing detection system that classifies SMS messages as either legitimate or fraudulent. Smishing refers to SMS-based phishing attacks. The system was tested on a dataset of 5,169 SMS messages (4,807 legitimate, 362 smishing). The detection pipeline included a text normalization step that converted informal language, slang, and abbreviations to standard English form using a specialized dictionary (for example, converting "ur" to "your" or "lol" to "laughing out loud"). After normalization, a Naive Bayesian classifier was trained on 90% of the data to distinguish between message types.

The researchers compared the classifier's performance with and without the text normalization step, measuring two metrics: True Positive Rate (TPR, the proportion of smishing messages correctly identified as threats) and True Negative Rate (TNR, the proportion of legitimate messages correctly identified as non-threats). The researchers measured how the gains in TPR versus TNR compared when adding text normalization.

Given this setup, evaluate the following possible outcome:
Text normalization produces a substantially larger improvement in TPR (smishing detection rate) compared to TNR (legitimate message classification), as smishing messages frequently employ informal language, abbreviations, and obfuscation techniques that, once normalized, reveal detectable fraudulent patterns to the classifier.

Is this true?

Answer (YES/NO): NO